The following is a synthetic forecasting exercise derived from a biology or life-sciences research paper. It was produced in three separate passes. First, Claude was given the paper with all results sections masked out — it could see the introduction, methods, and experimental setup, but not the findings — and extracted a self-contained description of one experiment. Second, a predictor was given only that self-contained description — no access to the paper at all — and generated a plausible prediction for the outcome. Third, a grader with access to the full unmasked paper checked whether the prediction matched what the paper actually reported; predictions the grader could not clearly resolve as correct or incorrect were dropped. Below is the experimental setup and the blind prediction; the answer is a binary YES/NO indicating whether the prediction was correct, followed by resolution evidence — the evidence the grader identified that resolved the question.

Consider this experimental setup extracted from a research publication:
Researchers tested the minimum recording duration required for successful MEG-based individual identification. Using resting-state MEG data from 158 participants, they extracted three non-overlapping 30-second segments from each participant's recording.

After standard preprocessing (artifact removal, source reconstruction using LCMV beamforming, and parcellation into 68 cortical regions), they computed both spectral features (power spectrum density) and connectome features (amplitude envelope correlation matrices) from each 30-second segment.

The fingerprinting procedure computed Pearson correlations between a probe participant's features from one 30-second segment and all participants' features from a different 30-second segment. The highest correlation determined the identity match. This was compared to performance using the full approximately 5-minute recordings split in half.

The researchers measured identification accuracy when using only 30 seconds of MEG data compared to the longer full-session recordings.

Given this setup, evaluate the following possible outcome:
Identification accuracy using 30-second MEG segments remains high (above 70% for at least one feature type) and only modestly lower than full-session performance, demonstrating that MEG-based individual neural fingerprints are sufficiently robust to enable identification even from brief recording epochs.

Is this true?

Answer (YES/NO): YES